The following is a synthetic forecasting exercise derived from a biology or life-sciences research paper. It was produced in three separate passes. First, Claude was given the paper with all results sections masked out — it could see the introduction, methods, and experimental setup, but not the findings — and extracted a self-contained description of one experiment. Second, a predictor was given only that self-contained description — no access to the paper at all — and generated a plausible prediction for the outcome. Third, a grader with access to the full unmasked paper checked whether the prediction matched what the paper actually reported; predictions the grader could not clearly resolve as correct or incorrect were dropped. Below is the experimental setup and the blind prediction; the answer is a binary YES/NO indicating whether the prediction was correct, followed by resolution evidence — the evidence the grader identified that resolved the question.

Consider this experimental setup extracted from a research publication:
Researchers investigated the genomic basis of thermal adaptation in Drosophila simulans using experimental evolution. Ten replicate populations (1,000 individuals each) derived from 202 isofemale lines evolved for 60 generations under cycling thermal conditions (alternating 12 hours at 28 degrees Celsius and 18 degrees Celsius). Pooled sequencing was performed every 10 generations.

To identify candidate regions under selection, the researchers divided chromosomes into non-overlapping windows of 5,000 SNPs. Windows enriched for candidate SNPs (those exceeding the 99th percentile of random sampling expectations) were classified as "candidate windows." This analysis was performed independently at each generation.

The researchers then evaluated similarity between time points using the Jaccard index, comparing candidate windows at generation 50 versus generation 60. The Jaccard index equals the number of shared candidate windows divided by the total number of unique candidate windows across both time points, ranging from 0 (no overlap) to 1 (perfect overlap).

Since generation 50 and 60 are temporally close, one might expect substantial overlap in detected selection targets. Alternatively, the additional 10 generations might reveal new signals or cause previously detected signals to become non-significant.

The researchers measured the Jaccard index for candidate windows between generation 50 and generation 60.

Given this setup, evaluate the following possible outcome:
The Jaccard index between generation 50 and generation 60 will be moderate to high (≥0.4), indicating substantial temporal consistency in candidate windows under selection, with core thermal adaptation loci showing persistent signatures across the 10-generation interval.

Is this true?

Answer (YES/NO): YES